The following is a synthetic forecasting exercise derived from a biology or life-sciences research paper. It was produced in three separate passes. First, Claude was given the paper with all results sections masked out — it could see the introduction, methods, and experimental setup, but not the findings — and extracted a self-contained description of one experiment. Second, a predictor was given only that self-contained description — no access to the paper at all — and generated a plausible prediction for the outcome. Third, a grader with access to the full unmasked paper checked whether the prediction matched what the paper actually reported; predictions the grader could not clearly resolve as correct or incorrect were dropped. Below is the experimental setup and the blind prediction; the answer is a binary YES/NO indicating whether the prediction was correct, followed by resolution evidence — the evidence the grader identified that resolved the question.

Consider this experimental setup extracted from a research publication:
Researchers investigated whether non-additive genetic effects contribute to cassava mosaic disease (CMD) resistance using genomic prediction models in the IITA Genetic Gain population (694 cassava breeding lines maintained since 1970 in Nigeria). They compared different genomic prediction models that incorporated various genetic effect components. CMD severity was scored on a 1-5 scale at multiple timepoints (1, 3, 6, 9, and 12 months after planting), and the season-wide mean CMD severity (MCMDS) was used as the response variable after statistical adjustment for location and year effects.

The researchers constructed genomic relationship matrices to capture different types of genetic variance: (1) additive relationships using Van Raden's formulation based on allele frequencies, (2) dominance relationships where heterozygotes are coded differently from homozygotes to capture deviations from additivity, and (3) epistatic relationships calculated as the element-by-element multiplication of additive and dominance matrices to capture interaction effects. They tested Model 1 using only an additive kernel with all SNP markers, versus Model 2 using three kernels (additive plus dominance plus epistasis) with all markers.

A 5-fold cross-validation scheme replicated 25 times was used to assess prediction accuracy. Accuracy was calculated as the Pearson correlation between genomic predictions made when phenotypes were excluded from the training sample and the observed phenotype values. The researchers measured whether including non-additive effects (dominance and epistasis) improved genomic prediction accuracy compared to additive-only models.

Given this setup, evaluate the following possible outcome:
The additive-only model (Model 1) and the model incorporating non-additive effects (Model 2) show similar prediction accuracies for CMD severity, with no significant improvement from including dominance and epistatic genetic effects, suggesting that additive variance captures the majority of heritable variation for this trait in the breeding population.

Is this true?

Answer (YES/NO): NO